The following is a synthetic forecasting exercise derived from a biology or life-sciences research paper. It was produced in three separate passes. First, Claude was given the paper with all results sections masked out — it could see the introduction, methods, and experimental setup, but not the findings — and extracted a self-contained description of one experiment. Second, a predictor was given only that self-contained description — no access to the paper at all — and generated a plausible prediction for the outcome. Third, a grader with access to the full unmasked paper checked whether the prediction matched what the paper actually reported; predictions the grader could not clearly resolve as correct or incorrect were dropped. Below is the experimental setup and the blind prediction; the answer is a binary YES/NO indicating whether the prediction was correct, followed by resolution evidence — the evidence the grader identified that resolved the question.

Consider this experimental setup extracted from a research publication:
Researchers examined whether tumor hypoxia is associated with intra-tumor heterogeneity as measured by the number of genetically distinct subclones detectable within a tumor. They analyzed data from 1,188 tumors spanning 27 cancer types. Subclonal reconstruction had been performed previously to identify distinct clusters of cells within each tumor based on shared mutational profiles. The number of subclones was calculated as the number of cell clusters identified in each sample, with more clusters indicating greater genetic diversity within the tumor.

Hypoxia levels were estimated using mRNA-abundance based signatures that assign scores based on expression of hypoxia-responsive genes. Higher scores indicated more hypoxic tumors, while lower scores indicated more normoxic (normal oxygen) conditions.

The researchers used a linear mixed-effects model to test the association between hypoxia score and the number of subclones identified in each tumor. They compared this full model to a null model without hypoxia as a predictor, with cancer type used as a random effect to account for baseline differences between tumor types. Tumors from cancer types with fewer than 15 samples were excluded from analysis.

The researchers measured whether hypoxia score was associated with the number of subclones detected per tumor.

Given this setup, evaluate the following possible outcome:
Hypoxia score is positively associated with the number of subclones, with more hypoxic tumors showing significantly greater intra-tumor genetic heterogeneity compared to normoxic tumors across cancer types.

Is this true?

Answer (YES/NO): NO